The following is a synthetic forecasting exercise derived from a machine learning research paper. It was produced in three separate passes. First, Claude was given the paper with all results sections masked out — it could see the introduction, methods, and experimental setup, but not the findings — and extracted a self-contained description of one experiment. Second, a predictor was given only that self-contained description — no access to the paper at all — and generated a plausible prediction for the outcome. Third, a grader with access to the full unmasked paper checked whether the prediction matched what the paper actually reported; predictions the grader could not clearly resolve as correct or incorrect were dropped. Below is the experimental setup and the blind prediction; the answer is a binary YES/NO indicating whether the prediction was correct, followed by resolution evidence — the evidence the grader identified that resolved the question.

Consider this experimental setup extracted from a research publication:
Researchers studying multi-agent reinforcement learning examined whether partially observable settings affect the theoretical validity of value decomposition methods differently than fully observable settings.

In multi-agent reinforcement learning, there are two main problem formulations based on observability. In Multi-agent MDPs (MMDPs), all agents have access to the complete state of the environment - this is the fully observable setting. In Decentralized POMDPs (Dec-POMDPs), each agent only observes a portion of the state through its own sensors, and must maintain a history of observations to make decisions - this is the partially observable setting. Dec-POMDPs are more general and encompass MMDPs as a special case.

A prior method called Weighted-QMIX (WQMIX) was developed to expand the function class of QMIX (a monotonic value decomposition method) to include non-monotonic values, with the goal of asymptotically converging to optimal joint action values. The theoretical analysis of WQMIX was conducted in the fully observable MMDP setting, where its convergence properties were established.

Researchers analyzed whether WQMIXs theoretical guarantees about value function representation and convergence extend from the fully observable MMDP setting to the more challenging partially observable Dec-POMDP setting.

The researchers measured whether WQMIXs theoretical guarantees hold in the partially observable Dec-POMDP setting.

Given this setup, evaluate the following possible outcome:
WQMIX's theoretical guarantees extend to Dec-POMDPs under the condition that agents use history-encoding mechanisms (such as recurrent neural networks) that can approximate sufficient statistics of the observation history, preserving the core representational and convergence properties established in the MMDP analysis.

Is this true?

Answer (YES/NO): NO